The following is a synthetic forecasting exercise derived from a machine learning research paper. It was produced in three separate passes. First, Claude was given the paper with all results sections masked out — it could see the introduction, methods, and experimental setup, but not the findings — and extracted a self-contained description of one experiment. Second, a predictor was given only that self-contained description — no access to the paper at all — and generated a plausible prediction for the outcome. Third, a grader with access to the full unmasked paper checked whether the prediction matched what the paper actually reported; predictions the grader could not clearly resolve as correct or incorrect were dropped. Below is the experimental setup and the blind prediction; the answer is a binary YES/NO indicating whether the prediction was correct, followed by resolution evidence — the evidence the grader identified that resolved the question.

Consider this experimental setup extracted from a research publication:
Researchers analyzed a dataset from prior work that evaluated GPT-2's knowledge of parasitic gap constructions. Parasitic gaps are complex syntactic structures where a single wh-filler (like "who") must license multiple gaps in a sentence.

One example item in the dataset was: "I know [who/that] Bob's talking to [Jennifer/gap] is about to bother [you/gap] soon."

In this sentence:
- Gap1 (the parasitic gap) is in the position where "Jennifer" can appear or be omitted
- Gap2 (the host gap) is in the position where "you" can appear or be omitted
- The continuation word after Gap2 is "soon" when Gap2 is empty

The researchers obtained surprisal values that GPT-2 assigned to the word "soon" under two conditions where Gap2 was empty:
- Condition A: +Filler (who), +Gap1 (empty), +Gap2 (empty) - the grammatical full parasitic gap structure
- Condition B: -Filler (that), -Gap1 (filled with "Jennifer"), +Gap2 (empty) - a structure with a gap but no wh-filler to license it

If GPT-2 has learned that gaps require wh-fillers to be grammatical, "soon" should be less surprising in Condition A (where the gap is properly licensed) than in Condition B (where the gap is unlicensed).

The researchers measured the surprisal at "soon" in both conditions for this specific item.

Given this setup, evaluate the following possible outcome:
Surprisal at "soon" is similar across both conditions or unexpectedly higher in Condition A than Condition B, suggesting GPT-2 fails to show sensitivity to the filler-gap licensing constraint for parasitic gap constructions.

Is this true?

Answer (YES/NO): NO